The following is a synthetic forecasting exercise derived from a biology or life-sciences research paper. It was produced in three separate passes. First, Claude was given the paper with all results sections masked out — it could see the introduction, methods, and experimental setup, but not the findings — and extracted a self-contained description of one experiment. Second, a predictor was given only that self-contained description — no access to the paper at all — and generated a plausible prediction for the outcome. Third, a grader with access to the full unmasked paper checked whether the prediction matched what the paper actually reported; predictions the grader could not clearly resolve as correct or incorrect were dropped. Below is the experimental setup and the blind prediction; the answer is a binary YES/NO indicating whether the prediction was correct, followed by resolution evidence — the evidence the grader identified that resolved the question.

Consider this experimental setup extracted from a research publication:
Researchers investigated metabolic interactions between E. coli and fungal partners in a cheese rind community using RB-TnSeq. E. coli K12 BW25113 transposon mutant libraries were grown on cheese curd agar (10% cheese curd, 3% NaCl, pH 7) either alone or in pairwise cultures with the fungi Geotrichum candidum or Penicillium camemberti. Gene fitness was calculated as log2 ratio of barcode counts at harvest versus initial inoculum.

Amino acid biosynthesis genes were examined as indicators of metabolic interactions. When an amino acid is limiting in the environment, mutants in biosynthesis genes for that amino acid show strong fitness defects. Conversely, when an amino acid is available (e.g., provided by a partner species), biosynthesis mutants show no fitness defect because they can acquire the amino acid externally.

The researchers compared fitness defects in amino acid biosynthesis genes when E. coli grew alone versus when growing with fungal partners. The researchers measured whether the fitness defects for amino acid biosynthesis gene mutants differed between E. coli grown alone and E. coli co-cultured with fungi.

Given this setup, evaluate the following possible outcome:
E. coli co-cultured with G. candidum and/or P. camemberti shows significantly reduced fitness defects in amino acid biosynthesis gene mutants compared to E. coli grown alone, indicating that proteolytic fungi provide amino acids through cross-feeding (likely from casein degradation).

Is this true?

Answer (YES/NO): YES